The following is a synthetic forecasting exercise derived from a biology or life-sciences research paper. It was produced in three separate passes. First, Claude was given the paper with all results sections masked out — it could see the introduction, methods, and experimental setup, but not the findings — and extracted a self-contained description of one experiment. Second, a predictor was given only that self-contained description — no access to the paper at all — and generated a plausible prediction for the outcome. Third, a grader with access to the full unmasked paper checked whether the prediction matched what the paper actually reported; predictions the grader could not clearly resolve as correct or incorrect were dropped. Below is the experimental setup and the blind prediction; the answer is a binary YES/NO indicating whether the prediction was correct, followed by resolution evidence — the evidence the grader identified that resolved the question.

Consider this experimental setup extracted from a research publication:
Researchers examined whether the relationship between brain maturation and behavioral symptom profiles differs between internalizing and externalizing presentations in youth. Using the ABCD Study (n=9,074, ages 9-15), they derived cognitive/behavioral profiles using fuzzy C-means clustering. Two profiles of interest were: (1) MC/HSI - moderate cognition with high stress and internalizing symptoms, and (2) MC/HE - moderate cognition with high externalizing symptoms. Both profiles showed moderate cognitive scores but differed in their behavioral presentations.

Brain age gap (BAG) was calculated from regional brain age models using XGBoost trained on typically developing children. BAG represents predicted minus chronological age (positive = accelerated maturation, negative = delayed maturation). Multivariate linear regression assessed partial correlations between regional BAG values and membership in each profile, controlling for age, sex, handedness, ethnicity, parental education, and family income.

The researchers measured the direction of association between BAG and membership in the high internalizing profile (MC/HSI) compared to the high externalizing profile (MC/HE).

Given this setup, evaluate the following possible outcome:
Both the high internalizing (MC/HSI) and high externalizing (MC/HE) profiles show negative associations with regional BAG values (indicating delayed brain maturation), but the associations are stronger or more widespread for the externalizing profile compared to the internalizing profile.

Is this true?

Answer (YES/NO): NO